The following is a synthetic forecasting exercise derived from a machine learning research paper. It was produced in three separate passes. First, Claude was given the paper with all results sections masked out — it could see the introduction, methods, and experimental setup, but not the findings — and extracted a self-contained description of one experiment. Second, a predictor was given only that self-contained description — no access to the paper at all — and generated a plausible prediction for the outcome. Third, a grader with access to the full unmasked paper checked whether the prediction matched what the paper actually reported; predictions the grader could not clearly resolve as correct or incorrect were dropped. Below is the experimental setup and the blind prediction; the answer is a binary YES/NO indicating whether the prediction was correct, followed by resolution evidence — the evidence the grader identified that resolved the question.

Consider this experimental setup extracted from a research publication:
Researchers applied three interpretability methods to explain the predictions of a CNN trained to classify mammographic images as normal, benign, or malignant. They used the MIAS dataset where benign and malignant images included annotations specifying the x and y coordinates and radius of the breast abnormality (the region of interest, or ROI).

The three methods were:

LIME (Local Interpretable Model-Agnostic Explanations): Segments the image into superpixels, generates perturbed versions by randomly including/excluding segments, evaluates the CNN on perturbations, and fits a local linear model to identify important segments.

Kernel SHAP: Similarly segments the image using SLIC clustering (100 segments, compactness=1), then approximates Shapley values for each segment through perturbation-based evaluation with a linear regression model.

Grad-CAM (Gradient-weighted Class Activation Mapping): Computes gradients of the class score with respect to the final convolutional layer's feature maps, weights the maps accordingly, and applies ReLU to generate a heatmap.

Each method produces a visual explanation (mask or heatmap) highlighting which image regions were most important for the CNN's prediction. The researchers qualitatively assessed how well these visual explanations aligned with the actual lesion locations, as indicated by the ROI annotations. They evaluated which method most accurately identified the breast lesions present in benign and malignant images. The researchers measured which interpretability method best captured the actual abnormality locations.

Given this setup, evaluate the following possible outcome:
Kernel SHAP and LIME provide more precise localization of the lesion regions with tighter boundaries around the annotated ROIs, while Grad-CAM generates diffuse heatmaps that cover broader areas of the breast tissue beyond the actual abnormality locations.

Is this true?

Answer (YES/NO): NO